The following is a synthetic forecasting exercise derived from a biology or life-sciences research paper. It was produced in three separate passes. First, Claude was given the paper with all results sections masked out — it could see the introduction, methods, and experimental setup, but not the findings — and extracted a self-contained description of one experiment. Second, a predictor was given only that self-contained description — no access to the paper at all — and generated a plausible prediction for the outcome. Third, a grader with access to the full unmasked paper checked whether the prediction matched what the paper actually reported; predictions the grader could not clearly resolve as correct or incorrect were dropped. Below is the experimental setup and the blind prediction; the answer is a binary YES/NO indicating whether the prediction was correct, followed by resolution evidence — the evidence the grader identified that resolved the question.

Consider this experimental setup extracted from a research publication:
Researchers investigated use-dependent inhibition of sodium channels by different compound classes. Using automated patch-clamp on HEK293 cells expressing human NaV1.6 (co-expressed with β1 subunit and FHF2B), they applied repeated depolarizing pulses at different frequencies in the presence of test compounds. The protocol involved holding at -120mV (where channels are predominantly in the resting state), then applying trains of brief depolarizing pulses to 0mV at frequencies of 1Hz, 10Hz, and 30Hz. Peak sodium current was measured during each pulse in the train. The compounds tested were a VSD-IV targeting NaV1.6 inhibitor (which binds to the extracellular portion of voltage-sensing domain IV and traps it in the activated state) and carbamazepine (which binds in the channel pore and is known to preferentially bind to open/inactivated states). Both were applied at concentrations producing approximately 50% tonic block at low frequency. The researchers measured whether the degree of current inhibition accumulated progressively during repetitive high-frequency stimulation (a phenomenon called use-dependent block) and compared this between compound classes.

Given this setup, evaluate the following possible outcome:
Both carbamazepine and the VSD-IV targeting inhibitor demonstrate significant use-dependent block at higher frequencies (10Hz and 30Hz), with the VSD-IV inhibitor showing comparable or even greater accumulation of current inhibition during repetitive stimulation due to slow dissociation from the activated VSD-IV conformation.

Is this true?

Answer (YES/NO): NO